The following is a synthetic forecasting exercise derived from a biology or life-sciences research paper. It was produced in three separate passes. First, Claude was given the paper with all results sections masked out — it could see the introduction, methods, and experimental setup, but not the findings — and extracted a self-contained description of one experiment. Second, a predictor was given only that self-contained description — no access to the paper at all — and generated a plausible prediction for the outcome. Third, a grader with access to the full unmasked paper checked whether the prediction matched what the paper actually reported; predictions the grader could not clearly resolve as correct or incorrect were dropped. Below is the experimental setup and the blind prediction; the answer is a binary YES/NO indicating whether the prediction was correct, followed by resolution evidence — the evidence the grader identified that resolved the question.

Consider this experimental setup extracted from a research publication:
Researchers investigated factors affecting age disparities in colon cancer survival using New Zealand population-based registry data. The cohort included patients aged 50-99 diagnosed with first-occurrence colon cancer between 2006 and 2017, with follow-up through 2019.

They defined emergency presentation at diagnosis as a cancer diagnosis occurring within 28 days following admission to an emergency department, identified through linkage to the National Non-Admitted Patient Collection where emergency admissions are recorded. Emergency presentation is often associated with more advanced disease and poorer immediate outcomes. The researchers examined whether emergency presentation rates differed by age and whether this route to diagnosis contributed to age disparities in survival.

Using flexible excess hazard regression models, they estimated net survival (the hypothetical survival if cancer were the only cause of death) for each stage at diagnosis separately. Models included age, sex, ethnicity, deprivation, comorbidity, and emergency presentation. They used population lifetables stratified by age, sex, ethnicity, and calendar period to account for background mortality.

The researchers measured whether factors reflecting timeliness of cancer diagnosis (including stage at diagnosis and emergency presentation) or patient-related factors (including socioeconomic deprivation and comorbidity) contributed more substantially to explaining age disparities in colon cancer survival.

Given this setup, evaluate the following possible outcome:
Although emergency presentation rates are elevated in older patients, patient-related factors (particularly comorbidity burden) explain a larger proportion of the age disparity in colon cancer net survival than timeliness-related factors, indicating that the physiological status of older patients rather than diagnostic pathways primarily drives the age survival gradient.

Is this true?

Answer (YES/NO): NO